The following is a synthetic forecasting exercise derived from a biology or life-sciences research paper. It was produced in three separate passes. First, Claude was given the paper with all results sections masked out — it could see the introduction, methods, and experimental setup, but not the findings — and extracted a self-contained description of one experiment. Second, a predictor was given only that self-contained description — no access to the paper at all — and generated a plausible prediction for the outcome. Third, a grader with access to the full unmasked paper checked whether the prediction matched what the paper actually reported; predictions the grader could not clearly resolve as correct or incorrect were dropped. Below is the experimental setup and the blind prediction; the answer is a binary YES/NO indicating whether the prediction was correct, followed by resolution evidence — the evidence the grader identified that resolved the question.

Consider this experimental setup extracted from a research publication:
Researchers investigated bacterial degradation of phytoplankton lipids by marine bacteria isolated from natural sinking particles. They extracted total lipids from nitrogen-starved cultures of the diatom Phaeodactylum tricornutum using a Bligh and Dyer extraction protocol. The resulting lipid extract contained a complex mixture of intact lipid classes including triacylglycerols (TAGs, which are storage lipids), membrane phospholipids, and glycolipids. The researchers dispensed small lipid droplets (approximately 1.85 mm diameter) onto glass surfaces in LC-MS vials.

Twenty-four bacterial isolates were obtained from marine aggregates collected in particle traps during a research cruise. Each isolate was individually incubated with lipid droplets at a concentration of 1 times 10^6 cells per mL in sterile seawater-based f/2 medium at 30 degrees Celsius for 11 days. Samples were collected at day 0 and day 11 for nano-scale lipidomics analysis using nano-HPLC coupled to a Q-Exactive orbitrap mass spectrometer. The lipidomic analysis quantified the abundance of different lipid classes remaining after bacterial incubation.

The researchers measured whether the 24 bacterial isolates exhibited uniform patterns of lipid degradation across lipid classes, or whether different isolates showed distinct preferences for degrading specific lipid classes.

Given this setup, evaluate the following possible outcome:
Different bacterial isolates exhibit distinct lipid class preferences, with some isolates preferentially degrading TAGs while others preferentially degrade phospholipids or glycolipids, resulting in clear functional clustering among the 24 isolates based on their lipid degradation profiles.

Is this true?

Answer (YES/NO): YES